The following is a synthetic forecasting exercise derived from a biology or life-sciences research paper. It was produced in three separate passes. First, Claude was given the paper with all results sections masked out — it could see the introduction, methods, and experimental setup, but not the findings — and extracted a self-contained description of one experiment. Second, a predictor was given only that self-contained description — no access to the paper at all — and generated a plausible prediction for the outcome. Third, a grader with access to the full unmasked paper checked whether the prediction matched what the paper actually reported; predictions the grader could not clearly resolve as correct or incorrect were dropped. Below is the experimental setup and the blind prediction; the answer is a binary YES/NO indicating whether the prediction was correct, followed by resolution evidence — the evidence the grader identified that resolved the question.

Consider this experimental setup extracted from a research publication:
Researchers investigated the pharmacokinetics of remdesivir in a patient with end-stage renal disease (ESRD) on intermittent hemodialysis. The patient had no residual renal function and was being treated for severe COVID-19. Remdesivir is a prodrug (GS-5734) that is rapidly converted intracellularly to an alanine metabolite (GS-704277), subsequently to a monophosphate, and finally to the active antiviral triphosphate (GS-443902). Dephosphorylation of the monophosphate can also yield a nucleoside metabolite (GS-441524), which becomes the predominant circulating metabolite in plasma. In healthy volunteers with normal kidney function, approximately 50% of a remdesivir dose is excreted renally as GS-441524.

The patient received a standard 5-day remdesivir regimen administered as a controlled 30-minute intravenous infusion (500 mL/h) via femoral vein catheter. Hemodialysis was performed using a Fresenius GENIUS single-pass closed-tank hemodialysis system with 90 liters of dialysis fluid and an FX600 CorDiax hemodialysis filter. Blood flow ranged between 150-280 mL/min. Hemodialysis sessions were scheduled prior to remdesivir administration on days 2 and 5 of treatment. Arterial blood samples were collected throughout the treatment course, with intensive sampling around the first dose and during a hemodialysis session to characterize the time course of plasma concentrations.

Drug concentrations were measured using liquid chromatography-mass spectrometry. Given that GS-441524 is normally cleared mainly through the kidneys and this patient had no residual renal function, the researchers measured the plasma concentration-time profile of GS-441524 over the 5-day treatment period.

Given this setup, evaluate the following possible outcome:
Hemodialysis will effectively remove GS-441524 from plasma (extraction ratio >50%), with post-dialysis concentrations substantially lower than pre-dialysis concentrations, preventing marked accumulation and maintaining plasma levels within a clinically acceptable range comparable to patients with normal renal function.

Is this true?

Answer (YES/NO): NO